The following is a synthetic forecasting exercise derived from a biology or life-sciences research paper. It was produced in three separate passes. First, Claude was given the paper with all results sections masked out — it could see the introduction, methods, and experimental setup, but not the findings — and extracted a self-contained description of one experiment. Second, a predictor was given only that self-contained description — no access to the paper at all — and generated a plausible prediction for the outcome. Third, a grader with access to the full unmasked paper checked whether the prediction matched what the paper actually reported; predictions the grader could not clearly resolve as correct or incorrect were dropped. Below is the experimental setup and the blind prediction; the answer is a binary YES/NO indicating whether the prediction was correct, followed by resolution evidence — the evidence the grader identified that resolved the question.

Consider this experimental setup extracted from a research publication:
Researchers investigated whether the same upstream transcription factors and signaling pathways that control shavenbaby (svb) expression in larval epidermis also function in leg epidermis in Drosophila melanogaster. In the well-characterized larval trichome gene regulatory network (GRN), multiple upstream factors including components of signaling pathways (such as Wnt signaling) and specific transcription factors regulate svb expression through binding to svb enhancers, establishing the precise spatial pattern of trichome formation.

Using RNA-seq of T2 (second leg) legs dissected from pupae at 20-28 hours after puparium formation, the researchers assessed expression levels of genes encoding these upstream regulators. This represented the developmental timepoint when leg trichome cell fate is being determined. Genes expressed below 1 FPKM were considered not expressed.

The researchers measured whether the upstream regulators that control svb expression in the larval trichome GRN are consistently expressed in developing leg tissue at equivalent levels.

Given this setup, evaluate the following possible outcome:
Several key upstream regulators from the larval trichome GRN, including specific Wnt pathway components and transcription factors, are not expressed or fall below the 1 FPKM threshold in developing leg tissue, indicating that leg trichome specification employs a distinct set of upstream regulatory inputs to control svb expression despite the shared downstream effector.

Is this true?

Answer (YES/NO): NO